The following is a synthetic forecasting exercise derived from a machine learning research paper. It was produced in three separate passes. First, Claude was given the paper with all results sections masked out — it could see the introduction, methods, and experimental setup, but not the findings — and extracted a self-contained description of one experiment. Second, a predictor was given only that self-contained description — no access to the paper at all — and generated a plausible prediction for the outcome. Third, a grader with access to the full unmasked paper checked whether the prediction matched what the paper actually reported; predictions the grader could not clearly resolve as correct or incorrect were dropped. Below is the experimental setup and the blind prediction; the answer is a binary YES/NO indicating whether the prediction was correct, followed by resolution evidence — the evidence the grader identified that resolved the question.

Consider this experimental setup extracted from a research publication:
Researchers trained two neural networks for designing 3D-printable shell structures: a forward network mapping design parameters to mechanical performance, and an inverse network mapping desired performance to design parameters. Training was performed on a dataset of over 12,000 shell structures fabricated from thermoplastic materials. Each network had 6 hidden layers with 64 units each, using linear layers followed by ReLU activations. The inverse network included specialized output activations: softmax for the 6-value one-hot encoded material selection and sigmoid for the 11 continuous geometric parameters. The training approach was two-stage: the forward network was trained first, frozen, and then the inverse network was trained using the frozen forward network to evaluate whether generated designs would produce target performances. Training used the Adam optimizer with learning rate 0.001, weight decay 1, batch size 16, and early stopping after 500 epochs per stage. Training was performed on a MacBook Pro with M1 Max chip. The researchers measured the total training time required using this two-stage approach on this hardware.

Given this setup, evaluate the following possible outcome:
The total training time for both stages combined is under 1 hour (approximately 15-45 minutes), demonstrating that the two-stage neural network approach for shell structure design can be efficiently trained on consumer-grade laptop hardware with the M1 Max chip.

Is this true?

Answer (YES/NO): YES